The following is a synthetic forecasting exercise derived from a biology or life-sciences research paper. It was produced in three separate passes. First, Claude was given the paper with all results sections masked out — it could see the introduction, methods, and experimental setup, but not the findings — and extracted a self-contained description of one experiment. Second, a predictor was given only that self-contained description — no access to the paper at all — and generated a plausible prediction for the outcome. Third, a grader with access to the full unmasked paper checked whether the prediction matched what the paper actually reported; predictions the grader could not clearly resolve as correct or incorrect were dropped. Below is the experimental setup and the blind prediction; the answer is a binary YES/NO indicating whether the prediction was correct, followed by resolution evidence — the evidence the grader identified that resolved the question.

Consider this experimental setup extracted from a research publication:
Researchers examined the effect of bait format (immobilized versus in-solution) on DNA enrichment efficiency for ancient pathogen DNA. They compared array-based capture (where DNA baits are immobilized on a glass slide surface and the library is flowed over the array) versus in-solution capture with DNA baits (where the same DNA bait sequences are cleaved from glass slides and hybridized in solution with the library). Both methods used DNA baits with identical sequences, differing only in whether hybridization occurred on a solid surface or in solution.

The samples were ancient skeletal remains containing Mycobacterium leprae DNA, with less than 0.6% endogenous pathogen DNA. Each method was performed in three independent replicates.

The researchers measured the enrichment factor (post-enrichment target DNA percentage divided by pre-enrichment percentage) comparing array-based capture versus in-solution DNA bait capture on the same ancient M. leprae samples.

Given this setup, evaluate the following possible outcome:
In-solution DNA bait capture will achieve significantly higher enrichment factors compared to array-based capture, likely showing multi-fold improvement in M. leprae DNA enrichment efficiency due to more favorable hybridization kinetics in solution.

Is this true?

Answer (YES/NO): YES